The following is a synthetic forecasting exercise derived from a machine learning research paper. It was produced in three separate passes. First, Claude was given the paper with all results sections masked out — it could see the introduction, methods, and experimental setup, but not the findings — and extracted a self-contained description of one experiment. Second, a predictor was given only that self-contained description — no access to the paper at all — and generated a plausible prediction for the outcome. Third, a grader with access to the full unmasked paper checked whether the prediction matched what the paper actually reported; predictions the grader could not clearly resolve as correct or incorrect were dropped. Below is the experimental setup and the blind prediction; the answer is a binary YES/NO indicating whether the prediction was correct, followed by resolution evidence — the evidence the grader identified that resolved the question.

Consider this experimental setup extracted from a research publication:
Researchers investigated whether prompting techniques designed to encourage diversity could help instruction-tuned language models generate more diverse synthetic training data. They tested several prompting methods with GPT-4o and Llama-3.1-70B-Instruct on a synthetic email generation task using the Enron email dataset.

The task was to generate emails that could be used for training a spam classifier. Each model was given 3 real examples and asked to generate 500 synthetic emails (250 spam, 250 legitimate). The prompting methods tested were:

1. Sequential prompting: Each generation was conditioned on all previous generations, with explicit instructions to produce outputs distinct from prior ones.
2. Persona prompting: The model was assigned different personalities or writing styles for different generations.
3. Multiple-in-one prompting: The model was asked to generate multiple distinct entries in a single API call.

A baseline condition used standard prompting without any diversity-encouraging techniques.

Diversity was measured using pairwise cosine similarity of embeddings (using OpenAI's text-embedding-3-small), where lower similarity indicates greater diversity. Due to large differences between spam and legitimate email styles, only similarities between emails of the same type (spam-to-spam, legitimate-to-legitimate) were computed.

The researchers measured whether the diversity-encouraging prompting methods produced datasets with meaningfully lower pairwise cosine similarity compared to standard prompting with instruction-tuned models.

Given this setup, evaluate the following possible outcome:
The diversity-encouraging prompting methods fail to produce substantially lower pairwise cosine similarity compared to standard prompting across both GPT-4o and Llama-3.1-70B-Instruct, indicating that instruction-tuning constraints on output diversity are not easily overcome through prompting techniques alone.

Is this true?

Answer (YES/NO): YES